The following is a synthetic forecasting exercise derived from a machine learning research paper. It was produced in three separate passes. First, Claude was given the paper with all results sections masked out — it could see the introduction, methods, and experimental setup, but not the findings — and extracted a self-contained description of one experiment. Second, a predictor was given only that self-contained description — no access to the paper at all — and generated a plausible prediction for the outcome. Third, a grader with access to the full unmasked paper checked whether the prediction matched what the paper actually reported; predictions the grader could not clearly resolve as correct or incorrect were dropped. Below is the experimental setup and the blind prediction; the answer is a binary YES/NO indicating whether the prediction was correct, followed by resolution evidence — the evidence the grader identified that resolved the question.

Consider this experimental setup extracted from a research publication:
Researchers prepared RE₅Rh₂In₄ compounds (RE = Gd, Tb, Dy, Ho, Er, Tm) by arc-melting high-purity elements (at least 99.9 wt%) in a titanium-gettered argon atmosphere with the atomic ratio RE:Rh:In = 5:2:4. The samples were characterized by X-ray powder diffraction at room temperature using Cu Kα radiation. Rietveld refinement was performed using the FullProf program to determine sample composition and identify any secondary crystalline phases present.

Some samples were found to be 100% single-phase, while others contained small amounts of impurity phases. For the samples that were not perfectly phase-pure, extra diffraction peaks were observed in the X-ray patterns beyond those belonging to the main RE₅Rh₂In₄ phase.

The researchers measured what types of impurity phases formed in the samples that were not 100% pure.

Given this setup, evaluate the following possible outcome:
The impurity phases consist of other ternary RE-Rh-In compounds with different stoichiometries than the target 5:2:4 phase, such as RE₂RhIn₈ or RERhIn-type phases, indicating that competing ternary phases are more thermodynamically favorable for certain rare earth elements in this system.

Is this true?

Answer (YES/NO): NO